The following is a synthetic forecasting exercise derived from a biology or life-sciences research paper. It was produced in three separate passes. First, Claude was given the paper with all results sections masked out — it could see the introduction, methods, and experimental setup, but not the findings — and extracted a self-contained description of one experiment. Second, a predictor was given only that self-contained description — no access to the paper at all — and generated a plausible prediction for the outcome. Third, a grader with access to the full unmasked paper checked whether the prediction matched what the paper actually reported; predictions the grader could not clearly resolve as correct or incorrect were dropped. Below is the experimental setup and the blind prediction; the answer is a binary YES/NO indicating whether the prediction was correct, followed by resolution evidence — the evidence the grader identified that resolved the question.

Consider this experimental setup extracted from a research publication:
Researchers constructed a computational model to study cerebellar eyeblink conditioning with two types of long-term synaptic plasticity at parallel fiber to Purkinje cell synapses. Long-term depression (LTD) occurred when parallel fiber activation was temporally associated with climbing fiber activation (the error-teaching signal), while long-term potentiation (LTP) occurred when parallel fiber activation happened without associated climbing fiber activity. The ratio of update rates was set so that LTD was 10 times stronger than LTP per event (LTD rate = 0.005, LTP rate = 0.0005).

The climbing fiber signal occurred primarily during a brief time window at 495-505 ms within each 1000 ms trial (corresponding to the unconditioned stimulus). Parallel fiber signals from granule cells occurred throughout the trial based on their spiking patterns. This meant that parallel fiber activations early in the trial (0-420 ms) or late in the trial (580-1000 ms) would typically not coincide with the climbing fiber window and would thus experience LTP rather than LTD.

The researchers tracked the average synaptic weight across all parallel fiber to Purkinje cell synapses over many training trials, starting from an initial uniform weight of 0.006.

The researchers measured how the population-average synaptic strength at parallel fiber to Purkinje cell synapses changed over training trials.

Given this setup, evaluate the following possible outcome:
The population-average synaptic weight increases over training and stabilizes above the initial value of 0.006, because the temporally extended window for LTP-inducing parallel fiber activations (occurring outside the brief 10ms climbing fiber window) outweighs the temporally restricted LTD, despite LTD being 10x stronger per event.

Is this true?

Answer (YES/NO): NO